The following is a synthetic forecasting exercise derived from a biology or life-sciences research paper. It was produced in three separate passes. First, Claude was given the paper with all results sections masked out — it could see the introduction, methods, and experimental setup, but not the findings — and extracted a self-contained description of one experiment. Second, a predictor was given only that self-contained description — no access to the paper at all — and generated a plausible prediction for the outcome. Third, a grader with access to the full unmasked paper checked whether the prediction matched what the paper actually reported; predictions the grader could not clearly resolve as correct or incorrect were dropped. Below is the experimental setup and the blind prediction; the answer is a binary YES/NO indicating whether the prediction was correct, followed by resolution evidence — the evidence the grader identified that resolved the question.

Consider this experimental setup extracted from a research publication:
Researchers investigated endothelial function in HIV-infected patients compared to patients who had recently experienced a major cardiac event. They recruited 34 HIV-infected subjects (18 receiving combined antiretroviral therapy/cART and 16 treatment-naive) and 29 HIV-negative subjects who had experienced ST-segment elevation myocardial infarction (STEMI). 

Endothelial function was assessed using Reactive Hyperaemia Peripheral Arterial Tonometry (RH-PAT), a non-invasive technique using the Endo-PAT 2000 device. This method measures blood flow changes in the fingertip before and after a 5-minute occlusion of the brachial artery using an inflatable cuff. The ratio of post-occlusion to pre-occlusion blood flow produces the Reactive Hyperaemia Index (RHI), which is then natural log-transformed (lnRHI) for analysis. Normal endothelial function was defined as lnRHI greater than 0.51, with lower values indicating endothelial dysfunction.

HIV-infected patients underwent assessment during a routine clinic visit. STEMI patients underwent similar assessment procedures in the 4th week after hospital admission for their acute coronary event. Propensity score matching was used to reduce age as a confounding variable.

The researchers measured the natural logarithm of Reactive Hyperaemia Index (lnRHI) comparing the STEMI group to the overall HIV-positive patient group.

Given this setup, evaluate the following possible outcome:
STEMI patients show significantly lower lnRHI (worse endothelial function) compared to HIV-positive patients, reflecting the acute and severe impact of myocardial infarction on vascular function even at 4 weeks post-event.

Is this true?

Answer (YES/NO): YES